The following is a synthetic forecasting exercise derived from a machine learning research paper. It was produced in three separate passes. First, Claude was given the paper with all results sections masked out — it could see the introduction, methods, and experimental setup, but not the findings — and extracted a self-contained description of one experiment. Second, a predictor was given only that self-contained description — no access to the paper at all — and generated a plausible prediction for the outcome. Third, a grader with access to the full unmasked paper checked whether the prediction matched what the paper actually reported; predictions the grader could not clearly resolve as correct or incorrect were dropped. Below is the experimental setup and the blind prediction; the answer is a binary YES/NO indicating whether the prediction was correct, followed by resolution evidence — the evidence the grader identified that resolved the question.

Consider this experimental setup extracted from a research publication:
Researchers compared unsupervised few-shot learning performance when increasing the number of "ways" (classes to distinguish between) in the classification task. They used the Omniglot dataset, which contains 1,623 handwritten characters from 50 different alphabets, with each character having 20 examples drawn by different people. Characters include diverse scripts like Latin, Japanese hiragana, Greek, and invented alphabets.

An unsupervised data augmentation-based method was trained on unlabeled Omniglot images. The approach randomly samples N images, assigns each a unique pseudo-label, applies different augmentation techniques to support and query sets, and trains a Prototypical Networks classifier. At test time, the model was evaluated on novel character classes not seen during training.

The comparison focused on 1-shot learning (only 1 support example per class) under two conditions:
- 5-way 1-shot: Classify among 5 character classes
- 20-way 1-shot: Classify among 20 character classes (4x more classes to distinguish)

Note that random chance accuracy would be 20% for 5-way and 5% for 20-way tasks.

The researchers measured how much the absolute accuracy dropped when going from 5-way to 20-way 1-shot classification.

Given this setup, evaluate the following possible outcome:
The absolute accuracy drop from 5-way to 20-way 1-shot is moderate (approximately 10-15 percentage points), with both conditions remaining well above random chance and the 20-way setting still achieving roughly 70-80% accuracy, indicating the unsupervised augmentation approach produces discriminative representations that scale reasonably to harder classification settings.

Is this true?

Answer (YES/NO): YES